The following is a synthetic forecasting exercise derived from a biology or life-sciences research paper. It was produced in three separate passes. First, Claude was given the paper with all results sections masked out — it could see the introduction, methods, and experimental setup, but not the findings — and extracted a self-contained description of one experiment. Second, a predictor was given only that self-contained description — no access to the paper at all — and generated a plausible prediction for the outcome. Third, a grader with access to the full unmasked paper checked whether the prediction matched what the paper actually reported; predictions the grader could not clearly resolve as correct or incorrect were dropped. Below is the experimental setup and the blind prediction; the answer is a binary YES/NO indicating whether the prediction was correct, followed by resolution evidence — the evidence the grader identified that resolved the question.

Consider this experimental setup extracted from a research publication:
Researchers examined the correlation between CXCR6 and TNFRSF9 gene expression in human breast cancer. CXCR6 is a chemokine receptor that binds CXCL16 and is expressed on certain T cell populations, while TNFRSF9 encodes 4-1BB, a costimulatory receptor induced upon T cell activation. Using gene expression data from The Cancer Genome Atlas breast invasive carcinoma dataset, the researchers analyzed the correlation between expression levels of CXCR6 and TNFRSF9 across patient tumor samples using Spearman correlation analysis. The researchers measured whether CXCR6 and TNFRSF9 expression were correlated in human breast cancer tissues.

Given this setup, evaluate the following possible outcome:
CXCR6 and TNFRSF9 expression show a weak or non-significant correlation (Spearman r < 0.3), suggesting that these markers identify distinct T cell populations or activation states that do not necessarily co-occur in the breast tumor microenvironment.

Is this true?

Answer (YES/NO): NO